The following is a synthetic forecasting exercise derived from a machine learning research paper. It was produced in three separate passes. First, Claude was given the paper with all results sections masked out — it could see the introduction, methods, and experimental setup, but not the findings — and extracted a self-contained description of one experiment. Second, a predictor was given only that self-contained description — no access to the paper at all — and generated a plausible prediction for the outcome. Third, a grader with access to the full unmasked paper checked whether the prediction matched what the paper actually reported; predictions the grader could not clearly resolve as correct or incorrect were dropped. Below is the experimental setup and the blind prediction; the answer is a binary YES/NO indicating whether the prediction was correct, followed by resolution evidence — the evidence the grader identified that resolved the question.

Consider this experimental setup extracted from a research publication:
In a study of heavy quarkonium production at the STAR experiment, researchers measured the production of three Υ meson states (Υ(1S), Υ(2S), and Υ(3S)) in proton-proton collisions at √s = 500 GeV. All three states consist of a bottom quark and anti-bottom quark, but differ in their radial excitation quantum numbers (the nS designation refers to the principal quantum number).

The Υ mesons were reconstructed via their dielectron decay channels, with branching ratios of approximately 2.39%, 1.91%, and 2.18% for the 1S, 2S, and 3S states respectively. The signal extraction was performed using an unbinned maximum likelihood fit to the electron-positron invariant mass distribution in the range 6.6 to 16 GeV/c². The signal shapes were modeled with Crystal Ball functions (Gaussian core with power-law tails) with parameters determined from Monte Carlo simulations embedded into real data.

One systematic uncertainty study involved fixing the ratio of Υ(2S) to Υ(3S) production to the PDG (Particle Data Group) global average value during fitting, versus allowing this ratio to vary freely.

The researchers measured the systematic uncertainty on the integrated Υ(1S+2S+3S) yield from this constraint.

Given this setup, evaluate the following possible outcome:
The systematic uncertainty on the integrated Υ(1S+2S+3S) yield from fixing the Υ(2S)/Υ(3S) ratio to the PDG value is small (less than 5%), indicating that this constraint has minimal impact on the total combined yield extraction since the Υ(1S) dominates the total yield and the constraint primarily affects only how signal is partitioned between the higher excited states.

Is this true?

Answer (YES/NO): YES